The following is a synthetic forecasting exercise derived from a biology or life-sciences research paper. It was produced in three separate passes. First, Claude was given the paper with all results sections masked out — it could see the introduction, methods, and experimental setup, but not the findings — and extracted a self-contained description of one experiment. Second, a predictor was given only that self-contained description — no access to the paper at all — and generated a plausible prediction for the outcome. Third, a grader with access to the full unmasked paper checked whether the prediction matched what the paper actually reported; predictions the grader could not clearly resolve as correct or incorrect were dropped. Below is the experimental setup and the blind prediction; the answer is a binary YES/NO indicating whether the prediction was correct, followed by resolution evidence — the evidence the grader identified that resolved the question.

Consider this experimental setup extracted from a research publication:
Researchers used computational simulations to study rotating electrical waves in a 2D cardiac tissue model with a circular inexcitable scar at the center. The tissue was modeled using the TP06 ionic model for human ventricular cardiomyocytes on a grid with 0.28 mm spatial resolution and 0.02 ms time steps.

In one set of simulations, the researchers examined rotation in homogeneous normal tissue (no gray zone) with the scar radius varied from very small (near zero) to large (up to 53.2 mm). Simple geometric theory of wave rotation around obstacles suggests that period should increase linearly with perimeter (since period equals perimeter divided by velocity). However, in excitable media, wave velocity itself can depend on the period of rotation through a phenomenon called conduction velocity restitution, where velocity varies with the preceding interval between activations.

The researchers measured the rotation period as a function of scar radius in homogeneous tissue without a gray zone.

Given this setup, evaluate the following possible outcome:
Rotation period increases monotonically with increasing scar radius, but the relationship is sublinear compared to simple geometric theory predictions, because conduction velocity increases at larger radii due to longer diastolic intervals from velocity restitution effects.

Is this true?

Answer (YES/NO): NO